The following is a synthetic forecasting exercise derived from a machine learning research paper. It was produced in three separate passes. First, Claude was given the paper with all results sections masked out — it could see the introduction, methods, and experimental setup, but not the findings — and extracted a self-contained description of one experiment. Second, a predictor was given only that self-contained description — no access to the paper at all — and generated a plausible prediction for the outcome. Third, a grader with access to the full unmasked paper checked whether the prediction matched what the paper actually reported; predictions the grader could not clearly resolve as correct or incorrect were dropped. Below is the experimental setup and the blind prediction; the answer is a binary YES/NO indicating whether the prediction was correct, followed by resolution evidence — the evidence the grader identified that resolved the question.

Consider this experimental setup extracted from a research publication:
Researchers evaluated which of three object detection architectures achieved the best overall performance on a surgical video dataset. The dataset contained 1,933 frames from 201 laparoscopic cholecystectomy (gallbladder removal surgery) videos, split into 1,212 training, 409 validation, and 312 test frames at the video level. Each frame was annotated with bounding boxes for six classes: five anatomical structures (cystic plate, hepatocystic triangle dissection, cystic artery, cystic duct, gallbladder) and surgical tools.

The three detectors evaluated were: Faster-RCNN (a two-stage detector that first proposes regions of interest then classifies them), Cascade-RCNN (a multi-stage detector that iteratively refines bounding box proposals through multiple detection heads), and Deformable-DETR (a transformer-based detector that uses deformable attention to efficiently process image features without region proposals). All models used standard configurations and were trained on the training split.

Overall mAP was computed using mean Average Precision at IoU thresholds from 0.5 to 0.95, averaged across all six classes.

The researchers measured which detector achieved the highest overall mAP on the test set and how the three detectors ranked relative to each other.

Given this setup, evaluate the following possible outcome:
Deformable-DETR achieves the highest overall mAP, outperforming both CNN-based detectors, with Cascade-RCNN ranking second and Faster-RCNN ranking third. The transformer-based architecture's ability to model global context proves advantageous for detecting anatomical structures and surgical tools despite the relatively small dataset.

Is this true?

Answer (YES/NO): NO